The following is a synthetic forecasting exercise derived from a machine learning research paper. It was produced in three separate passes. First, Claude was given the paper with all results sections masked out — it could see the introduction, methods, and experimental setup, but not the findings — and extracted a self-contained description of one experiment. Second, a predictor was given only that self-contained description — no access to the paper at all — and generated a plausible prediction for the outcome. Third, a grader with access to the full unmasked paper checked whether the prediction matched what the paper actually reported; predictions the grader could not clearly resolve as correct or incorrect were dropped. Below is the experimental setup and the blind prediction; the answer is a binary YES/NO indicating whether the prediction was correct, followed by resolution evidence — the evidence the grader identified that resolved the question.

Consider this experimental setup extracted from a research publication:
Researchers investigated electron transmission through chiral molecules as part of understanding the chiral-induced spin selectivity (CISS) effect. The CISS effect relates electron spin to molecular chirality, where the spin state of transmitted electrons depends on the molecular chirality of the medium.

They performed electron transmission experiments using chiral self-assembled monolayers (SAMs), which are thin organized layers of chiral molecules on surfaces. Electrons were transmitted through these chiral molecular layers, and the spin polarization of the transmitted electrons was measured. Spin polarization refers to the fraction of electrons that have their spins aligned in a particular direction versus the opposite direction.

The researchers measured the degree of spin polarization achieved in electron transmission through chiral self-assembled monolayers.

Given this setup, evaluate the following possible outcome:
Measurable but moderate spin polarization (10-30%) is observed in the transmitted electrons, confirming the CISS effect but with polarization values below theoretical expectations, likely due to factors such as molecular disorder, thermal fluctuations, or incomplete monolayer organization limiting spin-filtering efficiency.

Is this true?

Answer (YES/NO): NO